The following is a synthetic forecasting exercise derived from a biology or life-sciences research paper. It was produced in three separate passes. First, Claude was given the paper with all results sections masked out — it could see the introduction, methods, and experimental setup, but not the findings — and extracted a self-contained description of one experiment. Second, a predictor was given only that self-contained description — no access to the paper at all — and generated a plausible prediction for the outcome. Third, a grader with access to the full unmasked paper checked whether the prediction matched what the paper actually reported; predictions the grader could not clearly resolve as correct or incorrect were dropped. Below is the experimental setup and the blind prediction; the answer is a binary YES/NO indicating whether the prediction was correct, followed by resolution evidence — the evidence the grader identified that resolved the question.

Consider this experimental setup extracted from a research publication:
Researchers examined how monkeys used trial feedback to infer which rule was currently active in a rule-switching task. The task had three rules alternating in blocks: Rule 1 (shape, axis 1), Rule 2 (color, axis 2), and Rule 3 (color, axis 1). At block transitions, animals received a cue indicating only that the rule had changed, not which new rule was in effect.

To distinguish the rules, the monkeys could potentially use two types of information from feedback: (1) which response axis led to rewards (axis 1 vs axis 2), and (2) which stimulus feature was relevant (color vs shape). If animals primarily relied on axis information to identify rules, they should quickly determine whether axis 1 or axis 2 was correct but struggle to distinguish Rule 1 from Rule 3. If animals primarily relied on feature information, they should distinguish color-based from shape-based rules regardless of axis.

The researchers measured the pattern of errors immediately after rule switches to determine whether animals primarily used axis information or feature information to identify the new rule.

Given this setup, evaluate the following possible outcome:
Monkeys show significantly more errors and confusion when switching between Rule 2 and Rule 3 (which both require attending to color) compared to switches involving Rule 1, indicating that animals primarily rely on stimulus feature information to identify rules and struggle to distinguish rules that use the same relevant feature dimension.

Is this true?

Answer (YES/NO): NO